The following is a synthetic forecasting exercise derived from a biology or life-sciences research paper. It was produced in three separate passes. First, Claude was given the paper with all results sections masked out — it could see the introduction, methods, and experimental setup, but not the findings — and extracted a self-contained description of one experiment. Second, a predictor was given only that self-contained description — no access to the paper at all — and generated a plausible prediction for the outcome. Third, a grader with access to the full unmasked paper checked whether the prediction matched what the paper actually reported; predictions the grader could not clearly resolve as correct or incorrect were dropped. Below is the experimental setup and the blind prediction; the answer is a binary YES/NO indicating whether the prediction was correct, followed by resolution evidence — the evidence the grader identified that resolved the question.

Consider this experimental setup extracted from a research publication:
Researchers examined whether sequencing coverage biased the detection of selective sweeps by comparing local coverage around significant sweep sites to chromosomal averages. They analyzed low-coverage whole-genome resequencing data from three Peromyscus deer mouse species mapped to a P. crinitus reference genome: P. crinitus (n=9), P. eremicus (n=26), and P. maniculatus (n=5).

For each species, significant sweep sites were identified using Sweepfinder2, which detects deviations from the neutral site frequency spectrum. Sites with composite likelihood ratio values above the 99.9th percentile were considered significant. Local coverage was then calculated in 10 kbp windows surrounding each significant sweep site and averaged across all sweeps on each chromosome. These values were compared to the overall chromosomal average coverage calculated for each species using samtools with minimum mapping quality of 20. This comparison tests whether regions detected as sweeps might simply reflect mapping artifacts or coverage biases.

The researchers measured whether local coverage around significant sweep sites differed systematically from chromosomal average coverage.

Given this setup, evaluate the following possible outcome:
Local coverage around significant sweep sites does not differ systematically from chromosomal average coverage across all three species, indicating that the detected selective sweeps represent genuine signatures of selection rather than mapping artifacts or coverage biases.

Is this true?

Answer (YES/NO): NO